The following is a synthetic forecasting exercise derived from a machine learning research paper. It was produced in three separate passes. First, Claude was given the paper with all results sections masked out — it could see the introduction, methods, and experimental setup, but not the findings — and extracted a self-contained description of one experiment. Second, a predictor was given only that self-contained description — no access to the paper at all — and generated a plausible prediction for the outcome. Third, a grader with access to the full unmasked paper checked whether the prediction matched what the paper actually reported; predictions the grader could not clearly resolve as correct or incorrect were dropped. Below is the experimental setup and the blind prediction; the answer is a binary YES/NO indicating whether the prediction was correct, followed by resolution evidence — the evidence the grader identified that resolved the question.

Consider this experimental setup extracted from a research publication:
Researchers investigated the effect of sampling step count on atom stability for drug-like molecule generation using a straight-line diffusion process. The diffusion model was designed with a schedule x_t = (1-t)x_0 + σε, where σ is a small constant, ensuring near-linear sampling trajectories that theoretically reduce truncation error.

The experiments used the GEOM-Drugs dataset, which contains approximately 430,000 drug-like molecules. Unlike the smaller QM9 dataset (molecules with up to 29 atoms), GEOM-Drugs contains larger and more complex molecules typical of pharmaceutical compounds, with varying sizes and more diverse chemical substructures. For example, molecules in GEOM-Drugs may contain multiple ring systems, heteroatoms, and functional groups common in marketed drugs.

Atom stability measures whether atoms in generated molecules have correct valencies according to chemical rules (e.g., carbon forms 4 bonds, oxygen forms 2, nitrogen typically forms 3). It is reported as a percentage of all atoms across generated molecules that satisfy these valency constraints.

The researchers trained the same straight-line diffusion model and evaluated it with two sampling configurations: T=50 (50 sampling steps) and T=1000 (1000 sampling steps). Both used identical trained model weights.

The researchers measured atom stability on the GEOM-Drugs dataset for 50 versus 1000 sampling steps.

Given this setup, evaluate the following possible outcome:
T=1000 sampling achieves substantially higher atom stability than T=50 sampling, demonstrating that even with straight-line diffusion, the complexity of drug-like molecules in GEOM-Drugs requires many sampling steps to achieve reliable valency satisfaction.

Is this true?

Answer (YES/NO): NO